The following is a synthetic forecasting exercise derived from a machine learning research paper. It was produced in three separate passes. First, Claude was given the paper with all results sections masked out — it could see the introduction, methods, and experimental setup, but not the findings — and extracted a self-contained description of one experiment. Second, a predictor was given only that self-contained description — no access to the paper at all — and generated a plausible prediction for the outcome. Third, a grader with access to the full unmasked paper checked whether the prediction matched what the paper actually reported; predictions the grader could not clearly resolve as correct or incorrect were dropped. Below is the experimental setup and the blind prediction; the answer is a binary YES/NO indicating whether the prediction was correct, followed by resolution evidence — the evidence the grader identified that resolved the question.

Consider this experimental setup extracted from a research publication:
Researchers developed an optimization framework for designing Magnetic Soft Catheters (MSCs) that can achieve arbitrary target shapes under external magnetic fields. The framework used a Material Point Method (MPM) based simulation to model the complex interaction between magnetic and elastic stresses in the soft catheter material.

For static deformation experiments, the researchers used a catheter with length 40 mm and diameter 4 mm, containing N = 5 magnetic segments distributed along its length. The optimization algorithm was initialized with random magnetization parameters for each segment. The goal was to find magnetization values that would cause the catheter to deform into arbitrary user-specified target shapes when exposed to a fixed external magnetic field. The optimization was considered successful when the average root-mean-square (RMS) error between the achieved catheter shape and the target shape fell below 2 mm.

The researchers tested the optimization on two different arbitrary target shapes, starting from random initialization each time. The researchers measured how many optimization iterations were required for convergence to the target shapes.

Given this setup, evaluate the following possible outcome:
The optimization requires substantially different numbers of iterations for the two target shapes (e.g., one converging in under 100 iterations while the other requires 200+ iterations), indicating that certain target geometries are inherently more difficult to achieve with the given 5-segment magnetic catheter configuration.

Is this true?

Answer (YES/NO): NO